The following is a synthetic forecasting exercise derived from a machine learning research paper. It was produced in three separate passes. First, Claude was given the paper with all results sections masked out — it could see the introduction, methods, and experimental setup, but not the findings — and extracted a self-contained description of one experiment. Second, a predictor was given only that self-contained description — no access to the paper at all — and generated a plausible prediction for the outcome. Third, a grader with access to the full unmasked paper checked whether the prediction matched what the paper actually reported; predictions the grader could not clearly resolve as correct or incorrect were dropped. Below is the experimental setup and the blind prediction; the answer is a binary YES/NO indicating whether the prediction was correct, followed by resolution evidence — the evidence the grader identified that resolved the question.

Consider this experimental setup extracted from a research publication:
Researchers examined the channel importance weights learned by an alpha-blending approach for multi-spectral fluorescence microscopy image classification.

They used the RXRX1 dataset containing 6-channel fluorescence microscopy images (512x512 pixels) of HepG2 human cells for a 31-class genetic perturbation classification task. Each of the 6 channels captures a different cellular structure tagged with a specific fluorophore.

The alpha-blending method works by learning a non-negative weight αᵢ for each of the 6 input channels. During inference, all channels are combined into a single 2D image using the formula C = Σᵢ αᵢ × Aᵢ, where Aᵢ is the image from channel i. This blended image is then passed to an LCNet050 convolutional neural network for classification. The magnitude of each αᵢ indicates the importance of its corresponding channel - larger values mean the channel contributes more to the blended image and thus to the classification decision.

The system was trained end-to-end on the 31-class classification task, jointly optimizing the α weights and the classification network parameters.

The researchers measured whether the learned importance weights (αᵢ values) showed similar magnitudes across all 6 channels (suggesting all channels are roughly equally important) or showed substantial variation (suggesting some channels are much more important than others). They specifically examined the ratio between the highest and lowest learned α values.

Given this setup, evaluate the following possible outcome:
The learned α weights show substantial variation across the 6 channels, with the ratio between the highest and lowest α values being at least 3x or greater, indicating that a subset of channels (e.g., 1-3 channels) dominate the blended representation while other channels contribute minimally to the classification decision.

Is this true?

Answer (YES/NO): YES